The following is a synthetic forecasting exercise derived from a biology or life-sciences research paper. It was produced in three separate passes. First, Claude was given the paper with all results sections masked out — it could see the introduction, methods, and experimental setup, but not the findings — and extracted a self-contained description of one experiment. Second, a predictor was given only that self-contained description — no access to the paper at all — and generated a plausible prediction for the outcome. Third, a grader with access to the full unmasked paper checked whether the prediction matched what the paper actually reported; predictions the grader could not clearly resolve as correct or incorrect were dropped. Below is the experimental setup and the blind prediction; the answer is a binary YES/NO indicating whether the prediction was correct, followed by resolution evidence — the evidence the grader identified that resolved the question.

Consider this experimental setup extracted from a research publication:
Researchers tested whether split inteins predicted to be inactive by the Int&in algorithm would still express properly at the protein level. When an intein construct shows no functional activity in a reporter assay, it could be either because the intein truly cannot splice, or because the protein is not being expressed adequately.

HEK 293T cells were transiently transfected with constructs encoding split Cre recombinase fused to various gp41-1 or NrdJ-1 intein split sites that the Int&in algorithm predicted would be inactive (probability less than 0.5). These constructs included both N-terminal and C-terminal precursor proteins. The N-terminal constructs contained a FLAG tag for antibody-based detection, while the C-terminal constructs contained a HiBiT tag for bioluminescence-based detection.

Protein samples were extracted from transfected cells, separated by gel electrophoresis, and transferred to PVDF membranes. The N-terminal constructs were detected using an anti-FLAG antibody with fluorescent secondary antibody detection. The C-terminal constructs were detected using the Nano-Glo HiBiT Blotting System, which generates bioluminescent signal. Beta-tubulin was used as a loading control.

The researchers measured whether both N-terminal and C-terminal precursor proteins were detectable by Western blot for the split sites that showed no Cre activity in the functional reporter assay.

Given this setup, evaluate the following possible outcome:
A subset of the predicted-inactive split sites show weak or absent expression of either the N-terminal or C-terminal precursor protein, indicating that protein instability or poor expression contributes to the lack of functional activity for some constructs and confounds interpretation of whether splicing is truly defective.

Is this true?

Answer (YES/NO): NO